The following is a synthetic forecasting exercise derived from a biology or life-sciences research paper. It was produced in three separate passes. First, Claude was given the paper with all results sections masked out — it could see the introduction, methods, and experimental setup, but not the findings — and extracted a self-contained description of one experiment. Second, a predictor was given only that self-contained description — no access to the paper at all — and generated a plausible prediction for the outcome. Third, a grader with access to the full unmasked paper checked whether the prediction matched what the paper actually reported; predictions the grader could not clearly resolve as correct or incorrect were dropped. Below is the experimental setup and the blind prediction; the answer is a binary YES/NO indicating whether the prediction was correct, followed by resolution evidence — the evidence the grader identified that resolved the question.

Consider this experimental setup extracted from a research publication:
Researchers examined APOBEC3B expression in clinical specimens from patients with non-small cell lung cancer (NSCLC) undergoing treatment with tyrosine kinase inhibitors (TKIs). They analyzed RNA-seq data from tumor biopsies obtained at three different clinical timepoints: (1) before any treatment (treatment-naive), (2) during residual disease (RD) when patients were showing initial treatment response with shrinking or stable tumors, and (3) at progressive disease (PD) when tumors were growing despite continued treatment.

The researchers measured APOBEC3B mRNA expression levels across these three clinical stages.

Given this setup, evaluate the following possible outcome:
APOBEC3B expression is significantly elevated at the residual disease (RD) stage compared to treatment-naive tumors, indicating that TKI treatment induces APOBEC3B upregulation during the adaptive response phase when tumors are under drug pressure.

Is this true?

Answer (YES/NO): NO